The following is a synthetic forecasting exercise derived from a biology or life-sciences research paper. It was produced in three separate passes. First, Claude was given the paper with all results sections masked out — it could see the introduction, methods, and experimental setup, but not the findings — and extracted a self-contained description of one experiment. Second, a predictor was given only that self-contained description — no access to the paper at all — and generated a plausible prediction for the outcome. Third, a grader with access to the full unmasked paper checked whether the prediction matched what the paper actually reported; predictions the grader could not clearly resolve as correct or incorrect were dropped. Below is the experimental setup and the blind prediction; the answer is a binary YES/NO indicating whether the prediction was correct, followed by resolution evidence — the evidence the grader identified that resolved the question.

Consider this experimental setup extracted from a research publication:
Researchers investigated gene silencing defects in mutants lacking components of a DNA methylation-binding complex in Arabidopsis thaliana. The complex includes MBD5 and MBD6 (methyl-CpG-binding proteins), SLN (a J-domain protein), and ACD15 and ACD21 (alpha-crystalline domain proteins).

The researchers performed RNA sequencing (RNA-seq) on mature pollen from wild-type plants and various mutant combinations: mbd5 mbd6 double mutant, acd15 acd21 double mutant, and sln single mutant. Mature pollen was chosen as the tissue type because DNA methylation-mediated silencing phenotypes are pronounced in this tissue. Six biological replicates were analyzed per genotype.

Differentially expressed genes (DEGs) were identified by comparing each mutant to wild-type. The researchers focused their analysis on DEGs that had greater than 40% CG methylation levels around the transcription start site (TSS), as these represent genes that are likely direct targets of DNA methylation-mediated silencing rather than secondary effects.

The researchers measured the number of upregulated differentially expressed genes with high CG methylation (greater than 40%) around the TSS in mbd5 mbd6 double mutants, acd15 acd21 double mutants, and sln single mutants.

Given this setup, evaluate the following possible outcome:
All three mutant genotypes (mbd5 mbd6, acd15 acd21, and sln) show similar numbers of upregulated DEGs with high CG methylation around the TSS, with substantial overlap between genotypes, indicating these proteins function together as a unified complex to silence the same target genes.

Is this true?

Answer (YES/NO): YES